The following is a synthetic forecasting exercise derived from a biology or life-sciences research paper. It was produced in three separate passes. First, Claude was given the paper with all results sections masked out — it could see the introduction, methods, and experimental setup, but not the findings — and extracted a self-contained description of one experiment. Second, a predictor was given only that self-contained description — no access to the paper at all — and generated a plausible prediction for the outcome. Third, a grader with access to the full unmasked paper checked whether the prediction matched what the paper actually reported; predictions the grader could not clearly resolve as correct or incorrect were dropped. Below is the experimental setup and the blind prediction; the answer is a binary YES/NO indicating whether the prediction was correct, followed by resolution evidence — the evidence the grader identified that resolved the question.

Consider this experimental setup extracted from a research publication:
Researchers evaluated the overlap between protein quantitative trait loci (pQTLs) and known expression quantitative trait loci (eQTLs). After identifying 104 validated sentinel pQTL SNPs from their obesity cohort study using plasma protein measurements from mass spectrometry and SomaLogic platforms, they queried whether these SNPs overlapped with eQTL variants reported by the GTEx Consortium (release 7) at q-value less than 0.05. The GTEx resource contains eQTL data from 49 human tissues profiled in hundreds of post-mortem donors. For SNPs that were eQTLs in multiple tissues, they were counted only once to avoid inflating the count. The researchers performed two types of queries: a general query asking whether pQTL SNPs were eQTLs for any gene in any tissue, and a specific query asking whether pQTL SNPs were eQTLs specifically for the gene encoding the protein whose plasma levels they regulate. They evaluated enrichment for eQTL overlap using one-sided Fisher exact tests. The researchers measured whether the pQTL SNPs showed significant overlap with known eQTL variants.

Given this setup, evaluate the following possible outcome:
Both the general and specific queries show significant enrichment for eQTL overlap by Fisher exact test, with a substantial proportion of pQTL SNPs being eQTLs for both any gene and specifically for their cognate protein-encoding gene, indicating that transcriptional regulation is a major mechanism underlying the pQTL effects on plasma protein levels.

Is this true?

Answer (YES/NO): NO